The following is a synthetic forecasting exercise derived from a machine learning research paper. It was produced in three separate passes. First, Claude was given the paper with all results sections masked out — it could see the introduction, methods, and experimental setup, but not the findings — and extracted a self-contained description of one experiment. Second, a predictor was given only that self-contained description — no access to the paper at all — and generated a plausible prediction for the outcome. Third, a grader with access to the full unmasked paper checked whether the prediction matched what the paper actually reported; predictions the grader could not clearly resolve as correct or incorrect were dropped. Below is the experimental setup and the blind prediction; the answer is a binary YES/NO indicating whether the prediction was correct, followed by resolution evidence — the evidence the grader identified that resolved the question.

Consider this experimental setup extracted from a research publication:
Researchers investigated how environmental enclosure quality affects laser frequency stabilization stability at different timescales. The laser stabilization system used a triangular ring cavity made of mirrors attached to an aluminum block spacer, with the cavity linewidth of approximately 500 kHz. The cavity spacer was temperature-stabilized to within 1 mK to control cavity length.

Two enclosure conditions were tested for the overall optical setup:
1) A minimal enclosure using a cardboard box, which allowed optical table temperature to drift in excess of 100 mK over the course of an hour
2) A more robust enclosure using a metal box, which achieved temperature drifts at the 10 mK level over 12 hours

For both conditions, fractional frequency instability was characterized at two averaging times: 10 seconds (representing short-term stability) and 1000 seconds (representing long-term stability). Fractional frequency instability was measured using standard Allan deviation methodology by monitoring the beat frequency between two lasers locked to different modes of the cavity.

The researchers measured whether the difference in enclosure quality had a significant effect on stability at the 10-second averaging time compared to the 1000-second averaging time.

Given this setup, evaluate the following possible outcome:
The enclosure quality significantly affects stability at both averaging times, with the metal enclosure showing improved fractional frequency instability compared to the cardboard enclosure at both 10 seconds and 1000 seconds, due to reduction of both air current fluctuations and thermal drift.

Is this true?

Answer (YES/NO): NO